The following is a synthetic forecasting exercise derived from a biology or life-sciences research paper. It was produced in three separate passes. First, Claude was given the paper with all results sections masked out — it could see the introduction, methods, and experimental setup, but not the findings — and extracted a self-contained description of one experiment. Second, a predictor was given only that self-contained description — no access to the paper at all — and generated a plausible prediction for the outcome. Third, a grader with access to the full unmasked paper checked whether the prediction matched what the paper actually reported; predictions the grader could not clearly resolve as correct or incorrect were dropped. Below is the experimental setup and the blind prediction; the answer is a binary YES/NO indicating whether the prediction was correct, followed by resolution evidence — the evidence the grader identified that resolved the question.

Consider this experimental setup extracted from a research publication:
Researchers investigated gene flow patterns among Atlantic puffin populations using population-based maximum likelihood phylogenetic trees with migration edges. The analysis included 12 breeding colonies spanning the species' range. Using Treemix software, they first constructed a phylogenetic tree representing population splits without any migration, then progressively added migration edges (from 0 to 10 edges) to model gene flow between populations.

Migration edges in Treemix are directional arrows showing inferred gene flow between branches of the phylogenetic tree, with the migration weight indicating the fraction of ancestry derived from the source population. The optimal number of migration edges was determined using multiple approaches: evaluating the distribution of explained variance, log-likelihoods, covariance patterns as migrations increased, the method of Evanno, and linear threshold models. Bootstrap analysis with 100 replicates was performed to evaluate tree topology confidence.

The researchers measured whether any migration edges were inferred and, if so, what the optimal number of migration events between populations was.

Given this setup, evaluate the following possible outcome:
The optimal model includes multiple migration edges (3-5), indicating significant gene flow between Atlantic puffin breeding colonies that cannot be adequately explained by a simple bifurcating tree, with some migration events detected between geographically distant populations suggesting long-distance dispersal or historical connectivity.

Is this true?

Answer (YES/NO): NO